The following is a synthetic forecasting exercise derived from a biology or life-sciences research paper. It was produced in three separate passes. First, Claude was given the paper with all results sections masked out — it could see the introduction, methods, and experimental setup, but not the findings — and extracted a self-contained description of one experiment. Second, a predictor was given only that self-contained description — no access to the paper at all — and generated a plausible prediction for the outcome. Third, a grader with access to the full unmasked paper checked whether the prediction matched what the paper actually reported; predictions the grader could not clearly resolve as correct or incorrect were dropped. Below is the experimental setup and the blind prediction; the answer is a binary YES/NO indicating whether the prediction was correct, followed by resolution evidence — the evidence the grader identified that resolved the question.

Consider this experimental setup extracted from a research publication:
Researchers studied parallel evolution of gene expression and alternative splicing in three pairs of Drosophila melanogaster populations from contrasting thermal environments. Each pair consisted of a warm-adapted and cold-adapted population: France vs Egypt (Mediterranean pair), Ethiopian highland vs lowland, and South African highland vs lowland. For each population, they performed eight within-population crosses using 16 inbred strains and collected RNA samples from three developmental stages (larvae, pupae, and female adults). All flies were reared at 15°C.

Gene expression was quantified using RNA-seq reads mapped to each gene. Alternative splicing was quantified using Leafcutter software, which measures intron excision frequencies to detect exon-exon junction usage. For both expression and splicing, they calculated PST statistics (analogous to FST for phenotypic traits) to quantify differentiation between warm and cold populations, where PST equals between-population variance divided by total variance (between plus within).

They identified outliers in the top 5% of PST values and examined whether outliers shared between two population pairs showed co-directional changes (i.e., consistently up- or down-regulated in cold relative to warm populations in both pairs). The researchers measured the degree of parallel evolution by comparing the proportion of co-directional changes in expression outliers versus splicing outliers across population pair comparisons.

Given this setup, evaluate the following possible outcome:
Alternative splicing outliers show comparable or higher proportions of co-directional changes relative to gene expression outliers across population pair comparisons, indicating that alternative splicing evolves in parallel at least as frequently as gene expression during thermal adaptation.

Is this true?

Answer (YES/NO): NO